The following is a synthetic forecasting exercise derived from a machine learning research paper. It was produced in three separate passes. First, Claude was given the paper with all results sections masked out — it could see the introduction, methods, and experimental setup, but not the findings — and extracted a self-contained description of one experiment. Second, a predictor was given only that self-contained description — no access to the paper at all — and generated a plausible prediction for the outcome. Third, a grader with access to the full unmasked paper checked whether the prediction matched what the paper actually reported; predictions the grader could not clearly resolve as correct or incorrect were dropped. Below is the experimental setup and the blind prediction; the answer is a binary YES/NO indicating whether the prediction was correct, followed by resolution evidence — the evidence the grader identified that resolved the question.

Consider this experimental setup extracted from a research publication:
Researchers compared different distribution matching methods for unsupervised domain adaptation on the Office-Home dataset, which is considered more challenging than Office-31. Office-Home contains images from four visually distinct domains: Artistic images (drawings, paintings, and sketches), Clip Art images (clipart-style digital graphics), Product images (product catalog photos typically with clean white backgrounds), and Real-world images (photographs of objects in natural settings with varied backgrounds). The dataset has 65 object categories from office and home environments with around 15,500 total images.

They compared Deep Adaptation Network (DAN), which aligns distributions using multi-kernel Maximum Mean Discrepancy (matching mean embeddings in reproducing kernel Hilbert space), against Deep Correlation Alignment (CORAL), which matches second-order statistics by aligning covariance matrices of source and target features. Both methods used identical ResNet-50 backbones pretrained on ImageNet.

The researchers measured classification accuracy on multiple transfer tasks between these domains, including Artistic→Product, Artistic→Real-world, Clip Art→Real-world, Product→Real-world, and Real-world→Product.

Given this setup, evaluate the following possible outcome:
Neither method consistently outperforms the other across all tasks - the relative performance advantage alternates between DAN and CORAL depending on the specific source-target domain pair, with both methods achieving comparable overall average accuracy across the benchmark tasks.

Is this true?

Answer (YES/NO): YES